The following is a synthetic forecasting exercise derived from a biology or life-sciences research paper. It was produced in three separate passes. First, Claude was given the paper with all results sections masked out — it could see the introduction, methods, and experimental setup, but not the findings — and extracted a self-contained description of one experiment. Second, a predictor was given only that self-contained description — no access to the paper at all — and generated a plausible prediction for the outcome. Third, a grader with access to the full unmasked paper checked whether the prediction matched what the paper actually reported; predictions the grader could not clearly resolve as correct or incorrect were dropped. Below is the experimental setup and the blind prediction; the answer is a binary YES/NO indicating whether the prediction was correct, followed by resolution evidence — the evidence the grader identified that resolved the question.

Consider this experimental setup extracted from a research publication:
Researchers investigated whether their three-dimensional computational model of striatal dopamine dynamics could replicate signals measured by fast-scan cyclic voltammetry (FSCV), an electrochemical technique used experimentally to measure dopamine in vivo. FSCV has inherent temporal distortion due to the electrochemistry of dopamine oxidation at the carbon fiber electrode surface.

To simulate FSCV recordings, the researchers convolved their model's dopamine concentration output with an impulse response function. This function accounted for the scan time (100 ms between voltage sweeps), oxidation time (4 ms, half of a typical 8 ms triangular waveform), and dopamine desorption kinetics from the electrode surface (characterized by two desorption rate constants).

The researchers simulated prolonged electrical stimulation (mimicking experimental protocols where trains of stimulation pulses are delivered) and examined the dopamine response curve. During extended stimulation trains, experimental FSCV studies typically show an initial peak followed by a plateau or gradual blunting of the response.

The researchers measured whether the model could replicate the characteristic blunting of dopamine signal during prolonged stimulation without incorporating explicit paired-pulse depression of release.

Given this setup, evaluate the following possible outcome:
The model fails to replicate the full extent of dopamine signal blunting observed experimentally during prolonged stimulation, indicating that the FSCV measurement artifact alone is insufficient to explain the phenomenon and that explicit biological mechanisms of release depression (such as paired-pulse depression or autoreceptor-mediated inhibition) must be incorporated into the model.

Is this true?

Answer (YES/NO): NO